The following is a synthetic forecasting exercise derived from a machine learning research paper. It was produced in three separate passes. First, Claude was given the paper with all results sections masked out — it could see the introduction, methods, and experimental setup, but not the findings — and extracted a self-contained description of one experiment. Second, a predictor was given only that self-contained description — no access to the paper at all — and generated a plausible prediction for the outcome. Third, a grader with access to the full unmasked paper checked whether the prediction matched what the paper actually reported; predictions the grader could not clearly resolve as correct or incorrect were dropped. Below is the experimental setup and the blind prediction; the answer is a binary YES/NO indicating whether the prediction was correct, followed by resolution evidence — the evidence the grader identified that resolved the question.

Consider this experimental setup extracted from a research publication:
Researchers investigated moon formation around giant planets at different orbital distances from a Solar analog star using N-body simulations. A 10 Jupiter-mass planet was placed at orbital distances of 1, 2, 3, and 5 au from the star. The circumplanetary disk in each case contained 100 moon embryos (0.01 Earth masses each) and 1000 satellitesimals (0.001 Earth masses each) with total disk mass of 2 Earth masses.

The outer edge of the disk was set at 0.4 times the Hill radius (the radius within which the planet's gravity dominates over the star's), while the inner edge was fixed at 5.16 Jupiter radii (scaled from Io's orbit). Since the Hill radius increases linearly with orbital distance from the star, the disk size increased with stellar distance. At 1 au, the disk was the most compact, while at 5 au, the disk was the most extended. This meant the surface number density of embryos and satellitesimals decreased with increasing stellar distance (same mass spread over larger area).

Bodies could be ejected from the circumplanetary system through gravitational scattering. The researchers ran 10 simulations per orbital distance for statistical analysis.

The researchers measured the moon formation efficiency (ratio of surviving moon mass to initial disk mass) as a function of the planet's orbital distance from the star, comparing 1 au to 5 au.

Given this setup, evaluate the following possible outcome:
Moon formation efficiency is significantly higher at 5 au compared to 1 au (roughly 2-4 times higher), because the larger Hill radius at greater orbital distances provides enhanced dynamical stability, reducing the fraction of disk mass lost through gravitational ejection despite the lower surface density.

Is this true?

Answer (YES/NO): NO